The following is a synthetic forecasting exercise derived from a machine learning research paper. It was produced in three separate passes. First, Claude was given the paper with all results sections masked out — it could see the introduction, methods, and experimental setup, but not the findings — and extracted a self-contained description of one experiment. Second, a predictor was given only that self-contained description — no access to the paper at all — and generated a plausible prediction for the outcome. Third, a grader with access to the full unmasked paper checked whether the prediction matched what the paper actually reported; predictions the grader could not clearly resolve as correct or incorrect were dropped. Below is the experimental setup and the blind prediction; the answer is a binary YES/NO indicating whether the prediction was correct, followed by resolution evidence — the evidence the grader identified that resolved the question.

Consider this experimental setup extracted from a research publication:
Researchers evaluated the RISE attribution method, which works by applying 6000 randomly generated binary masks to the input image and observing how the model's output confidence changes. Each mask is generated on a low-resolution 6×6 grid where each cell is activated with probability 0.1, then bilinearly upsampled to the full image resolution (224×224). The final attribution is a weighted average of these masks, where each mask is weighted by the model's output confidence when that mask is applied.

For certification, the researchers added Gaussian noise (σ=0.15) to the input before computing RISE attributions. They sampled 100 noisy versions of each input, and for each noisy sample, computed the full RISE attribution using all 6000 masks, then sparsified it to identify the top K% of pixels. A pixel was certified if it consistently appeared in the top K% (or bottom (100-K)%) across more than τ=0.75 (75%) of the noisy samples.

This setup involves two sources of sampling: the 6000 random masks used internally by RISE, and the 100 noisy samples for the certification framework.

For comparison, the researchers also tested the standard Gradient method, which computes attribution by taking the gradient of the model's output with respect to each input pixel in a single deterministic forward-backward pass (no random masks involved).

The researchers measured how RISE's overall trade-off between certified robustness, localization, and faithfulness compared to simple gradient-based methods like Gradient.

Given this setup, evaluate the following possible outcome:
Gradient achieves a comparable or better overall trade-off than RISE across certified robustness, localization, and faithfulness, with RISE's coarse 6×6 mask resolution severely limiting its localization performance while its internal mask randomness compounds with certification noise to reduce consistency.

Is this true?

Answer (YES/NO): NO